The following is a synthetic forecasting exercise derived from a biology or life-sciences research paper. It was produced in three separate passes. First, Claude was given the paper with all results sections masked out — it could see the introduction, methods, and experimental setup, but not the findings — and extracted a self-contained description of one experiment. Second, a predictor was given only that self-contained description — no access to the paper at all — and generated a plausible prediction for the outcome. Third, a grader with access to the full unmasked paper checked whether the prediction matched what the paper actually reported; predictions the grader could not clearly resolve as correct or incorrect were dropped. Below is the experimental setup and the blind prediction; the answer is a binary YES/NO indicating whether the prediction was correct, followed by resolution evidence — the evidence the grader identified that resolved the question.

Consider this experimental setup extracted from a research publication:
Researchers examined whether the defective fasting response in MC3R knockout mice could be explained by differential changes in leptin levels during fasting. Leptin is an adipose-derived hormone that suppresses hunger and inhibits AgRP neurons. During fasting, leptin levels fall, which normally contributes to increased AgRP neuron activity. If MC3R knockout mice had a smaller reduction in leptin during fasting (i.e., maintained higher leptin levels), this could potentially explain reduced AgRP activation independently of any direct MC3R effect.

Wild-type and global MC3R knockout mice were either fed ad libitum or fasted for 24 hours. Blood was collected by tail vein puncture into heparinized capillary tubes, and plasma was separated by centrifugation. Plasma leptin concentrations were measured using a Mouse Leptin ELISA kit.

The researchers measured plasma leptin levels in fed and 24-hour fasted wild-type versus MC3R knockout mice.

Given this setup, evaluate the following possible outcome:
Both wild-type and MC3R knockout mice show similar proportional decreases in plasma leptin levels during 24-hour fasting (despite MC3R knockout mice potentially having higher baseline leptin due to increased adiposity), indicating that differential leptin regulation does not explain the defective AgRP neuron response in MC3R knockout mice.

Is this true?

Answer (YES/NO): YES